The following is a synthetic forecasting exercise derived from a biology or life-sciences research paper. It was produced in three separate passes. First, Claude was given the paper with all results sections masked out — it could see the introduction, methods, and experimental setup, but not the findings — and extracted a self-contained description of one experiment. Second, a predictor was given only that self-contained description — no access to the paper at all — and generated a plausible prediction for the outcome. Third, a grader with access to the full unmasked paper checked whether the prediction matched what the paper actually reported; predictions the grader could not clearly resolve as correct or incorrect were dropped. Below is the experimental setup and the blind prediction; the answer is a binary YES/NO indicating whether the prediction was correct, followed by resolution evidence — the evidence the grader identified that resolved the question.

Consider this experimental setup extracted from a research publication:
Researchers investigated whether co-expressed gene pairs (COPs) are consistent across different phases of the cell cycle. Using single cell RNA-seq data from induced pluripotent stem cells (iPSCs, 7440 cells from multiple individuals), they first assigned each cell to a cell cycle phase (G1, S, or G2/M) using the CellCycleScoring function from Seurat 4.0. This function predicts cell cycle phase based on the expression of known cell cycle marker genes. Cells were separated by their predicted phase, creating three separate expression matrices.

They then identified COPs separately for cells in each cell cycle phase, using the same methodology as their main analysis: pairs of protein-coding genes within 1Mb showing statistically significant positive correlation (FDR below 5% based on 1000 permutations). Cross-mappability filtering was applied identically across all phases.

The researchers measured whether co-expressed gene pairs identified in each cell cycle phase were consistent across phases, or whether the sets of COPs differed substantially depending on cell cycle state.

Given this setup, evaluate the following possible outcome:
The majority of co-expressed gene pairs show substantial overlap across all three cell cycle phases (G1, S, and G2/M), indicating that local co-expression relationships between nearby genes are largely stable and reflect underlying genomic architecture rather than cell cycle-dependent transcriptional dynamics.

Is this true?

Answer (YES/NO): NO